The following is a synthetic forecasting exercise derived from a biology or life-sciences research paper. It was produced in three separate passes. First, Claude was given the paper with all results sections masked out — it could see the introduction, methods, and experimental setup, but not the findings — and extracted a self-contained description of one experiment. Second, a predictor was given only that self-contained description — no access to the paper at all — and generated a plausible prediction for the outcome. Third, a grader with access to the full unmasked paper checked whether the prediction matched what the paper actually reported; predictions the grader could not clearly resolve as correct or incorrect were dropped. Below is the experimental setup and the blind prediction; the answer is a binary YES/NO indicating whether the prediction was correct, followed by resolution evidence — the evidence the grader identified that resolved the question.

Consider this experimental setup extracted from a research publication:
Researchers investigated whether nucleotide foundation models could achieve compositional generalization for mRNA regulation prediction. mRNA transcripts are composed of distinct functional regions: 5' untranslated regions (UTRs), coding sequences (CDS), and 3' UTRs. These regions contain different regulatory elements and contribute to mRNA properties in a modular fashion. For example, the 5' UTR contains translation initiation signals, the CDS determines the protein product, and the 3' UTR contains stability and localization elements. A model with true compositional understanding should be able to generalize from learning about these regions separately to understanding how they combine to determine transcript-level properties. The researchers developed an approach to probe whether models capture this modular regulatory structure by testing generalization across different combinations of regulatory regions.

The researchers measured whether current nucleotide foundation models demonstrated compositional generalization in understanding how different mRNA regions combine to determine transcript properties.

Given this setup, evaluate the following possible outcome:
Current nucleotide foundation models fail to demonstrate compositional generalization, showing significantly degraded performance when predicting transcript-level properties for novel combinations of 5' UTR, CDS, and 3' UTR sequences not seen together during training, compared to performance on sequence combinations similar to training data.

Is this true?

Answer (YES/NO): NO